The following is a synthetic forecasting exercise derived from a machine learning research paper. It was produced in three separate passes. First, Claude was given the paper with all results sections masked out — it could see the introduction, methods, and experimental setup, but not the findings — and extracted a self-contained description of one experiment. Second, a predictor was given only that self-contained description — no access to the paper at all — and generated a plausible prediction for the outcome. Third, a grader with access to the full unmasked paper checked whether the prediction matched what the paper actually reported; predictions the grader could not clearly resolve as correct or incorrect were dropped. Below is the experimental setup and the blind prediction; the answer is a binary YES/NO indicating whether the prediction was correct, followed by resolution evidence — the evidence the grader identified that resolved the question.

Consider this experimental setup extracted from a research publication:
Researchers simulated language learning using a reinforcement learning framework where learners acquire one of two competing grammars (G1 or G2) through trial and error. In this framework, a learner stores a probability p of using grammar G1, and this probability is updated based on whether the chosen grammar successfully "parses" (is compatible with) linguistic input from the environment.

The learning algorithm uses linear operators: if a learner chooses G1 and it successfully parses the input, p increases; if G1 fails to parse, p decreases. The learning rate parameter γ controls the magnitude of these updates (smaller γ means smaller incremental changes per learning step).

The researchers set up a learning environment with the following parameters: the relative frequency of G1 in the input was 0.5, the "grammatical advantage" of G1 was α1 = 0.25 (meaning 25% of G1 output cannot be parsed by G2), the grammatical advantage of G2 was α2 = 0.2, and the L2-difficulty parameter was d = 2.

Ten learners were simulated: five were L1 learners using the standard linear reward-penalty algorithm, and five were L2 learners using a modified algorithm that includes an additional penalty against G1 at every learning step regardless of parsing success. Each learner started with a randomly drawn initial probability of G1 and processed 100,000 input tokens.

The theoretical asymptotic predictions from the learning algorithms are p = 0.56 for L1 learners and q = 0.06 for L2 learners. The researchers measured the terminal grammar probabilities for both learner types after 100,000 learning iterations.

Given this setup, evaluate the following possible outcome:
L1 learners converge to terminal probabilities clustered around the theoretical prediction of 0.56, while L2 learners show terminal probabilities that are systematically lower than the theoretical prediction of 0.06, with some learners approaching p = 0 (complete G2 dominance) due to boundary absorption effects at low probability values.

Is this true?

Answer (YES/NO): NO